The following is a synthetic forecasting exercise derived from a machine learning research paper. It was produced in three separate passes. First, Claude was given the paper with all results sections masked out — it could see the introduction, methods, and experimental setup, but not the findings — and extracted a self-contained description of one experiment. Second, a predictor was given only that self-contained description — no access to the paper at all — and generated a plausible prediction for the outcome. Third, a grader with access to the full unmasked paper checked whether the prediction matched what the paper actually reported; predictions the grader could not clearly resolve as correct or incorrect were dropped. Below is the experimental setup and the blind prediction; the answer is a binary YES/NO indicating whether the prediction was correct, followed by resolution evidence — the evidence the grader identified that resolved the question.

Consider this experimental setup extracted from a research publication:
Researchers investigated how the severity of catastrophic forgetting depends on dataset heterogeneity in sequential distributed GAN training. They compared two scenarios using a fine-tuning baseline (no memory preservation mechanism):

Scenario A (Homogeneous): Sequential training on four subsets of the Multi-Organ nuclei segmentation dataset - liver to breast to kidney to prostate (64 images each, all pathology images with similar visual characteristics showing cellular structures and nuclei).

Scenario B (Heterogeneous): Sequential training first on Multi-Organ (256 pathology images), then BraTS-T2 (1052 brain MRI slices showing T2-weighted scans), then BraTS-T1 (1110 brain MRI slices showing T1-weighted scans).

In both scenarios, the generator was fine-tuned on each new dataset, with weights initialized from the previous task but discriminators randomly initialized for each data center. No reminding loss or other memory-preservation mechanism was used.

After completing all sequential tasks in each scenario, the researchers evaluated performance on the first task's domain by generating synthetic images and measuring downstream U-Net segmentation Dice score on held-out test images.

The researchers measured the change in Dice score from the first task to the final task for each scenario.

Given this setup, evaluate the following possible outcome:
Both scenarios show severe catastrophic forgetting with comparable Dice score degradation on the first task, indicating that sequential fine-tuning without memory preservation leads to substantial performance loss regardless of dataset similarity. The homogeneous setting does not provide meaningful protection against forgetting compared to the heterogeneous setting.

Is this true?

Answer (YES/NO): NO